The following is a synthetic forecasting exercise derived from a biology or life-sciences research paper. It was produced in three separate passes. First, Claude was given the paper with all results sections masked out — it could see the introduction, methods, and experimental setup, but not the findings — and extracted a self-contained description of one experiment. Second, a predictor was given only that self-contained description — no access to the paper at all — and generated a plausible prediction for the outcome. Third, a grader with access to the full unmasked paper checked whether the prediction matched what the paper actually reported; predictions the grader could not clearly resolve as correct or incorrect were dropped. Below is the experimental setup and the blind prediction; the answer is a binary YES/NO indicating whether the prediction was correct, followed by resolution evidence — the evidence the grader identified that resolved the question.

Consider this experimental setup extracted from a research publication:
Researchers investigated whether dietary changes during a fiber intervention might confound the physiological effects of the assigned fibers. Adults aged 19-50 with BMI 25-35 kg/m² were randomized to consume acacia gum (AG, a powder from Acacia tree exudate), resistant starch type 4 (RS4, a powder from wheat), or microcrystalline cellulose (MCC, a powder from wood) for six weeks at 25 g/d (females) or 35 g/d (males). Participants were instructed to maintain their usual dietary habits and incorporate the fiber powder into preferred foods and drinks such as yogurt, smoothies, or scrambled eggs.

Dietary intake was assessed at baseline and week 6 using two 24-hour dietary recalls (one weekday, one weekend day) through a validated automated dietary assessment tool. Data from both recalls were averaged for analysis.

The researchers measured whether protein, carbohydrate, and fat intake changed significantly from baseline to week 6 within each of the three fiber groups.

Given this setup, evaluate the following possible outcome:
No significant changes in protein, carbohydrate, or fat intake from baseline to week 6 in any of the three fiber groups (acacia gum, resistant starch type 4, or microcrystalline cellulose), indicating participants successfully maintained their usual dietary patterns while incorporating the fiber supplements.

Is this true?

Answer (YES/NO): NO